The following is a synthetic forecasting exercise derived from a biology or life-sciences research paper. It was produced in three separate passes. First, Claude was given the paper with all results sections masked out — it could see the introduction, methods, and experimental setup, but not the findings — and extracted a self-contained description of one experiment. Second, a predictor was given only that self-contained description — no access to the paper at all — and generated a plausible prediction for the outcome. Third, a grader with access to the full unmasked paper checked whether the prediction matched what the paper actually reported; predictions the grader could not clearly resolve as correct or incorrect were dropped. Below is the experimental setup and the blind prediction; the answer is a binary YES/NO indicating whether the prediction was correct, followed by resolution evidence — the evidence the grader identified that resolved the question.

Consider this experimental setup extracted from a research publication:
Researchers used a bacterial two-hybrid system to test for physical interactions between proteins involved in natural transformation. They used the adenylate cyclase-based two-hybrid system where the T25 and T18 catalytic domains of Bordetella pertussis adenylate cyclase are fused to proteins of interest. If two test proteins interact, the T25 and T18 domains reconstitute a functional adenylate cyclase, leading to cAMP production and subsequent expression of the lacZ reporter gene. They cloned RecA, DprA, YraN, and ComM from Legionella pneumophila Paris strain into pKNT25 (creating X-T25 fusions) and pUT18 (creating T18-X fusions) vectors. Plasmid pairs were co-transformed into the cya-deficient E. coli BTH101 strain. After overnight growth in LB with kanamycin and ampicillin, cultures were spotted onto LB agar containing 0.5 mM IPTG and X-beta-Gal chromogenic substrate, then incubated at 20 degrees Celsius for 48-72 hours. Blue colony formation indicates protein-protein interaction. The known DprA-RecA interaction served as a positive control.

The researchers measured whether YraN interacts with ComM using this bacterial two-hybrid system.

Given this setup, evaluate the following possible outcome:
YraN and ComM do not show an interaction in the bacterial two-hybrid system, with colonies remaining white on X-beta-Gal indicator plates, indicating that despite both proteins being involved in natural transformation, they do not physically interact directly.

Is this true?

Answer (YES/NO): NO